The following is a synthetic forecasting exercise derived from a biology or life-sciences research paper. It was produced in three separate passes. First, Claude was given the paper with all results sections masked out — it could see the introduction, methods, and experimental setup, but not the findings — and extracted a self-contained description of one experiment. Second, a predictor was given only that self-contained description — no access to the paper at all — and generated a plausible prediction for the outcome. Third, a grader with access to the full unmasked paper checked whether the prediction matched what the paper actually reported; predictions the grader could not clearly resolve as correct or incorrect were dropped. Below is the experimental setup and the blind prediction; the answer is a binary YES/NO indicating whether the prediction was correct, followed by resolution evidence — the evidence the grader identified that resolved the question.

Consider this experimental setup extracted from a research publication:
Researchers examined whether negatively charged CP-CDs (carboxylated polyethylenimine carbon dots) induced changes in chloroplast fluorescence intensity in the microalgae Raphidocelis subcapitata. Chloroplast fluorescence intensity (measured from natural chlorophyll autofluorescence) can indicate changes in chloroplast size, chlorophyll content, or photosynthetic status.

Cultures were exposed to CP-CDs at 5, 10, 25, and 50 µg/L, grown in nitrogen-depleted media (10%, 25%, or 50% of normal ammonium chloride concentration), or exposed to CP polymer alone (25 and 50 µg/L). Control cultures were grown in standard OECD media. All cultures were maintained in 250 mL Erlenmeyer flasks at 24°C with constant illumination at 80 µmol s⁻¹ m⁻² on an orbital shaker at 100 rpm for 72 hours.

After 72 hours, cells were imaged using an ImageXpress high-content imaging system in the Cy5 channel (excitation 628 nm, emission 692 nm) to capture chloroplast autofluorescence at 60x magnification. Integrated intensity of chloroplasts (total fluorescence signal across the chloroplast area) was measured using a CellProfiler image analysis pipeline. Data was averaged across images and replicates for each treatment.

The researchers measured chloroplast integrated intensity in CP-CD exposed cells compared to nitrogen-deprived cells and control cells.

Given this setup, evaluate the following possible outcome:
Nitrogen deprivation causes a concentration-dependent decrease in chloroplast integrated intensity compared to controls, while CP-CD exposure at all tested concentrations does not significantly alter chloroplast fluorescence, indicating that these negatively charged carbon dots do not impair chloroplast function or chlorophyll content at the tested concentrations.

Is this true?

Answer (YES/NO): NO